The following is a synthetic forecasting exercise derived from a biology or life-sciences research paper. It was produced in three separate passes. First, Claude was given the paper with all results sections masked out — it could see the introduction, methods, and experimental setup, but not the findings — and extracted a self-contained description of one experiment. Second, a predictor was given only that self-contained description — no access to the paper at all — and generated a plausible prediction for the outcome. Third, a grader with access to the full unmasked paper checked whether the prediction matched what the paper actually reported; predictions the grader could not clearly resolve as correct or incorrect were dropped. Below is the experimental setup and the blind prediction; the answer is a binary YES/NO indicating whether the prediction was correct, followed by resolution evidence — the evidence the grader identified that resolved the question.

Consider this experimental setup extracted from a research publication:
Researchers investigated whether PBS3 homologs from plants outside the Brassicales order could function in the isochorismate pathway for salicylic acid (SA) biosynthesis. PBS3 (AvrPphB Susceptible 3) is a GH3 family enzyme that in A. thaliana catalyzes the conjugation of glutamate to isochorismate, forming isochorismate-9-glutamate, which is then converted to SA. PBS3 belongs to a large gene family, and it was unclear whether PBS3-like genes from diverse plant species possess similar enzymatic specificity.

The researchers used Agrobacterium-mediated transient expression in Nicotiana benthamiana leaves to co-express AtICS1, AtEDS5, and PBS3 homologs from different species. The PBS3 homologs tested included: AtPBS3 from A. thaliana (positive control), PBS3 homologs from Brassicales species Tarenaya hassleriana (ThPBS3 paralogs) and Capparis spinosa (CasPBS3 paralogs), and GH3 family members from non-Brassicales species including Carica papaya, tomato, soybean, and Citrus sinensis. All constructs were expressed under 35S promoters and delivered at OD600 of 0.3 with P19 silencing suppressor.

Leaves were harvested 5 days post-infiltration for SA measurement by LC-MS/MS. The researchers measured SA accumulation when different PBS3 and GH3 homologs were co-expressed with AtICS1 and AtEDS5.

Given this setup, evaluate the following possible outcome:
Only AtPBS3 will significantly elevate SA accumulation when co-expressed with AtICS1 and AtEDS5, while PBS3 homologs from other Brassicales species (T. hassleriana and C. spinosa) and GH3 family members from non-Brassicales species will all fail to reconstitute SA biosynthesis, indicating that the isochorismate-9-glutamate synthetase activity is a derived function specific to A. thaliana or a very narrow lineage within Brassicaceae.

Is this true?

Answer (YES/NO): NO